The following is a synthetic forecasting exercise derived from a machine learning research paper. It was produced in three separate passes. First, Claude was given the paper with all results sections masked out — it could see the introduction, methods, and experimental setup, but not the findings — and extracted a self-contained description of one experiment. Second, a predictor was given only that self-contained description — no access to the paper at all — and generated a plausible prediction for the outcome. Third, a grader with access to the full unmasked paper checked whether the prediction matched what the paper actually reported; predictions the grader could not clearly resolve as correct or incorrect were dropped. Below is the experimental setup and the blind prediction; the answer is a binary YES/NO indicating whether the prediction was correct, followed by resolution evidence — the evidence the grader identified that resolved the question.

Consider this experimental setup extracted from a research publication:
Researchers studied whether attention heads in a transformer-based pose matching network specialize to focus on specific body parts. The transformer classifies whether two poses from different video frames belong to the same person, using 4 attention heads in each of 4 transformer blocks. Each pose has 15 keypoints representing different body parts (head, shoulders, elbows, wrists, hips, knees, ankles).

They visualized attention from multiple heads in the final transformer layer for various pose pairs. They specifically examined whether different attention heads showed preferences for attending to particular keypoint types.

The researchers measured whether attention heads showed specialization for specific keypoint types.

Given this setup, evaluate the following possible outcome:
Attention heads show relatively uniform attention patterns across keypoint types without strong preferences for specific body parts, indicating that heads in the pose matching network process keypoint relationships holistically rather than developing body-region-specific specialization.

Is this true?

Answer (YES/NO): NO